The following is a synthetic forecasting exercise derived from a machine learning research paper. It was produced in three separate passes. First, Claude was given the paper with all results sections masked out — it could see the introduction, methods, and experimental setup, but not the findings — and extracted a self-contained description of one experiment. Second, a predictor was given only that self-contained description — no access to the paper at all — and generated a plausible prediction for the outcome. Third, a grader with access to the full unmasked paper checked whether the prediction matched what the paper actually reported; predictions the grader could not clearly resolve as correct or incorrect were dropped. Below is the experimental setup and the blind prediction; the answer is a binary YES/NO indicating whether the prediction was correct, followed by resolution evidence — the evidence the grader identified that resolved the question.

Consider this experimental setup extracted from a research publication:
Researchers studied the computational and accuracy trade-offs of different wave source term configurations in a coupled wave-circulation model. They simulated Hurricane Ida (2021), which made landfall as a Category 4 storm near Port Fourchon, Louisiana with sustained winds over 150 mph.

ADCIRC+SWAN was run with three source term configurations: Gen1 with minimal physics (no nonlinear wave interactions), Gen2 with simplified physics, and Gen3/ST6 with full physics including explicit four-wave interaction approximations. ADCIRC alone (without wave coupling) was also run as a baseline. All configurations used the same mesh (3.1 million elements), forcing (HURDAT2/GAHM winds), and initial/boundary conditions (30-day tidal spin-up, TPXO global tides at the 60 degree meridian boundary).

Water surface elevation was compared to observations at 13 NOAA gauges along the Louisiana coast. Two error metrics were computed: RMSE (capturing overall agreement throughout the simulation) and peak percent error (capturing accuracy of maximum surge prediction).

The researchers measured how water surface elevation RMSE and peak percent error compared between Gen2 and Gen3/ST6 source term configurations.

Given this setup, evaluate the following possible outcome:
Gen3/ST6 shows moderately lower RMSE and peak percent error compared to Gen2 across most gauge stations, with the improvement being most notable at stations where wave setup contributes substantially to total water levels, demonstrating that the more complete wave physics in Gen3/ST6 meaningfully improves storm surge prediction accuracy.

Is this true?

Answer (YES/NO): NO